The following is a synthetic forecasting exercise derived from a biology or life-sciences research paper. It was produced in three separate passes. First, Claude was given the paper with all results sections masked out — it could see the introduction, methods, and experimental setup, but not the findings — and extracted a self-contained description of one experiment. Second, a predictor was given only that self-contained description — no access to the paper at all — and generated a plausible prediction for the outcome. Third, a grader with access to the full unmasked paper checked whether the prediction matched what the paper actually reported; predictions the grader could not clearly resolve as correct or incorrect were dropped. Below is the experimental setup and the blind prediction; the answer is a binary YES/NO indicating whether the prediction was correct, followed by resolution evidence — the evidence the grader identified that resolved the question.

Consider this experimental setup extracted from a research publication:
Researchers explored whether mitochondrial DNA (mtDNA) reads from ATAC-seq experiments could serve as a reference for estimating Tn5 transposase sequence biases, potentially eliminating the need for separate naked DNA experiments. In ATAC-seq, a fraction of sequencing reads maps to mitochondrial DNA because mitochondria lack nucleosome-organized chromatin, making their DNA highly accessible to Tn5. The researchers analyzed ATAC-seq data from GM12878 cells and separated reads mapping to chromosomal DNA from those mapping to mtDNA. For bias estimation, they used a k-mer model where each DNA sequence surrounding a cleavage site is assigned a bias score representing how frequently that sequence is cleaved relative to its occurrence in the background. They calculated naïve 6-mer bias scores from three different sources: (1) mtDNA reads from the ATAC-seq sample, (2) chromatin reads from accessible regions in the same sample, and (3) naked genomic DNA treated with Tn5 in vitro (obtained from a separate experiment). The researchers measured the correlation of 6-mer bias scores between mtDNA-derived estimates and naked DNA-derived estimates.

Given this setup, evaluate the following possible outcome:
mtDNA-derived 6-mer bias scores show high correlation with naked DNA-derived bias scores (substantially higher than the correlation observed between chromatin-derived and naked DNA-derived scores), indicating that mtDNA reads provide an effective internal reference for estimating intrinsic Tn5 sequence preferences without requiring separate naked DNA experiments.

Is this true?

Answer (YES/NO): NO